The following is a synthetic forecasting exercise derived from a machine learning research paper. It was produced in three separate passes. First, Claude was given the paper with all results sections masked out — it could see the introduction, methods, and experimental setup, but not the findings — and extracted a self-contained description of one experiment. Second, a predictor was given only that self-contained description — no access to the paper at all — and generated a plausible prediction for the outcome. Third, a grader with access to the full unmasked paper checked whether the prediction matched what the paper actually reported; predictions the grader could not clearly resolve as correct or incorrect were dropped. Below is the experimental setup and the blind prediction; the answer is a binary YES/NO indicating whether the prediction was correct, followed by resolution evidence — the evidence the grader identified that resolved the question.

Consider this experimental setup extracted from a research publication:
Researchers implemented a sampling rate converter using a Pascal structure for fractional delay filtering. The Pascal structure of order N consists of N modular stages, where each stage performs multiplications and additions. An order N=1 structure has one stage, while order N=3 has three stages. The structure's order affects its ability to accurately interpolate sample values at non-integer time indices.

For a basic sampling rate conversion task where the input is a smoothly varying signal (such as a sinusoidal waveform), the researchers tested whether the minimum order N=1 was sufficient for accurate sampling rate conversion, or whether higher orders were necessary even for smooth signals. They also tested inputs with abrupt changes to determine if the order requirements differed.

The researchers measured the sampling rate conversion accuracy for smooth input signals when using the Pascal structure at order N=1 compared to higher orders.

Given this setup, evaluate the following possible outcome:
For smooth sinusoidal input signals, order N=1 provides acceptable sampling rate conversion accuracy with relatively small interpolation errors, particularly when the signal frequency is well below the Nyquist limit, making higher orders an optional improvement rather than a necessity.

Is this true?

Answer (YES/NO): YES